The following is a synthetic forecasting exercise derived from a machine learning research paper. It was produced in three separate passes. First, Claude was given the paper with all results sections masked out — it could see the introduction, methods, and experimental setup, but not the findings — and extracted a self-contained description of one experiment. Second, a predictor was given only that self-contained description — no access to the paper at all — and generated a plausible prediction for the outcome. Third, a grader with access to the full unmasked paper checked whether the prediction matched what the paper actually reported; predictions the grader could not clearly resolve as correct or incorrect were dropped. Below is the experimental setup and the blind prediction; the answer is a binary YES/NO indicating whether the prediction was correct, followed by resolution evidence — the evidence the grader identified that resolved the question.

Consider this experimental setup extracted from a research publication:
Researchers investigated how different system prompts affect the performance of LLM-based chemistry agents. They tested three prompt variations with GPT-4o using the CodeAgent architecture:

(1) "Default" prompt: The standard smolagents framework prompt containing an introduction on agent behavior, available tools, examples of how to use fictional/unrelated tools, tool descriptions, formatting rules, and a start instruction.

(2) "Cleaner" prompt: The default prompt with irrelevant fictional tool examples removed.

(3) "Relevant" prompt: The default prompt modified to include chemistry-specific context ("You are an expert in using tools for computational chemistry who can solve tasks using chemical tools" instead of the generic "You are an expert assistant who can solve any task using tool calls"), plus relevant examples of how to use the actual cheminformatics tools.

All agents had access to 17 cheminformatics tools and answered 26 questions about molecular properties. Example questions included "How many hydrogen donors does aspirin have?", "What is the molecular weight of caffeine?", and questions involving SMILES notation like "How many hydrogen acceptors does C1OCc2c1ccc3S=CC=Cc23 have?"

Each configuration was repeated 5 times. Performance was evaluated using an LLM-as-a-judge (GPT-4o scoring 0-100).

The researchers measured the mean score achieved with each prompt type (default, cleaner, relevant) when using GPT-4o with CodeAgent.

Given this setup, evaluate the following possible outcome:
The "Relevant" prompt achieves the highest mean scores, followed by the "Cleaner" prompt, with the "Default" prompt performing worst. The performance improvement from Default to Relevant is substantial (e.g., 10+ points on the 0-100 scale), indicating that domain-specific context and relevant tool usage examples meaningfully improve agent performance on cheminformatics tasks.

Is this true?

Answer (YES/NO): NO